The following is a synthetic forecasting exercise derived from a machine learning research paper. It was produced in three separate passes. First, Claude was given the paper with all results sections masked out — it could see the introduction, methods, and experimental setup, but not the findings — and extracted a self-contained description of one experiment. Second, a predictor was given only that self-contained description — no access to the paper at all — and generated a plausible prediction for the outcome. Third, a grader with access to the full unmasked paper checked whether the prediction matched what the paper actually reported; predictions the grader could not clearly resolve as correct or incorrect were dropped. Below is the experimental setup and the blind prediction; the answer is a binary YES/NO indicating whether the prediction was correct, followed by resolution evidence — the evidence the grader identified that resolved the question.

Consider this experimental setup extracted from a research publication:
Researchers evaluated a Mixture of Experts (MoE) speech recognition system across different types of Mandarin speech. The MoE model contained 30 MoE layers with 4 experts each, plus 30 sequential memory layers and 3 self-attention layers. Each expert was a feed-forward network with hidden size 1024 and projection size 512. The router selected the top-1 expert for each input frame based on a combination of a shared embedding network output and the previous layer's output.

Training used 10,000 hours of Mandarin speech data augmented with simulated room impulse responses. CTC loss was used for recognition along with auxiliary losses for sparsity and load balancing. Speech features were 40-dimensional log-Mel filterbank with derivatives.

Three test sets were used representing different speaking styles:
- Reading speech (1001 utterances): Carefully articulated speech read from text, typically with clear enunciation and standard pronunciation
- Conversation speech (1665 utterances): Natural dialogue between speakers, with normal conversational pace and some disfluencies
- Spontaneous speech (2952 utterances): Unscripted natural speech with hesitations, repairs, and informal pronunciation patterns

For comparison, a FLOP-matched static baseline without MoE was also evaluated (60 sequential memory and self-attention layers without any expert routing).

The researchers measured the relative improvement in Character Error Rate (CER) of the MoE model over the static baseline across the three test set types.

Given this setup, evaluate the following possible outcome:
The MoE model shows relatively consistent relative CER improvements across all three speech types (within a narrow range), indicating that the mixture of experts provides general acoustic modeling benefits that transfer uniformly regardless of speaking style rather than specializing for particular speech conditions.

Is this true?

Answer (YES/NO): NO